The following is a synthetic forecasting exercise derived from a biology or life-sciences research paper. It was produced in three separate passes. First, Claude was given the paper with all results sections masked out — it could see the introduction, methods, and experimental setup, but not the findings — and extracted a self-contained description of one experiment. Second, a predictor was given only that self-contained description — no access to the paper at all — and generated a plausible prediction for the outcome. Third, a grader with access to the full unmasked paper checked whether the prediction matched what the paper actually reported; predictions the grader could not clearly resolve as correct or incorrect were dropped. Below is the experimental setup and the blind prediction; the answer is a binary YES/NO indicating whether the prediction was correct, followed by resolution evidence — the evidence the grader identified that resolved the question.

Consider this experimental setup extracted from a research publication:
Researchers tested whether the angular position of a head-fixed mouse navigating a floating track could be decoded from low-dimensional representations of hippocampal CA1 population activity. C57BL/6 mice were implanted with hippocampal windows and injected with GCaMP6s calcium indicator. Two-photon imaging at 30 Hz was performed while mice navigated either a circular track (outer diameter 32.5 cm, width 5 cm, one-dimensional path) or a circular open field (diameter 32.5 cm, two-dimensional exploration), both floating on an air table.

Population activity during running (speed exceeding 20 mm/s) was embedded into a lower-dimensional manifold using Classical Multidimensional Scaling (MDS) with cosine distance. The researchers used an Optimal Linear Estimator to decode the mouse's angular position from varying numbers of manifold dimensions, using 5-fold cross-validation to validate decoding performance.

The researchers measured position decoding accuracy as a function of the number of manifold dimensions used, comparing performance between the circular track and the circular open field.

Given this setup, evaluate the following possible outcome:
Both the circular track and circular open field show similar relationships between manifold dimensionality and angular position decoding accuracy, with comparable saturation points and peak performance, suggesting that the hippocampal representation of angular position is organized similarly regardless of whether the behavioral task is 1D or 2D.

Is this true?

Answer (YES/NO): NO